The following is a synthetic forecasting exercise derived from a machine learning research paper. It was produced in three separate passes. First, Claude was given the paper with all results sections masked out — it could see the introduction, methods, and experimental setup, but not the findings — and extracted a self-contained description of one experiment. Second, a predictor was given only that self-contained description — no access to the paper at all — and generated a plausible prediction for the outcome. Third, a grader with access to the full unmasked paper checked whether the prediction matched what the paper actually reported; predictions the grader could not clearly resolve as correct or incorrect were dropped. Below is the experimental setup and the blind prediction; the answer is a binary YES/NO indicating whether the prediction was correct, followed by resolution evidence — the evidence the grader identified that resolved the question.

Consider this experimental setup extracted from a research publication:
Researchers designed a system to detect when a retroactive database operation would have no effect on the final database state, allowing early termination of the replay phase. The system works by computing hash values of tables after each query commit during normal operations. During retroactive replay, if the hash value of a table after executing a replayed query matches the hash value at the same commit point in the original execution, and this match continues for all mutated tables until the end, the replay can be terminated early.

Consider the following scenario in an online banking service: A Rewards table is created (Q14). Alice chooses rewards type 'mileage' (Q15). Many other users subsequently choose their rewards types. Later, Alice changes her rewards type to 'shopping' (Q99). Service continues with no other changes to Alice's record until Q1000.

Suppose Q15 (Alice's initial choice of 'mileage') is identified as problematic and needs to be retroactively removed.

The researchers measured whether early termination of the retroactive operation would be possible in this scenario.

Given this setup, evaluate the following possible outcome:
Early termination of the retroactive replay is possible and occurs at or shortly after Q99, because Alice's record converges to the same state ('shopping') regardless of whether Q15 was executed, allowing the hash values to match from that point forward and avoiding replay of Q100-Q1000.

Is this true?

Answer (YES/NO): YES